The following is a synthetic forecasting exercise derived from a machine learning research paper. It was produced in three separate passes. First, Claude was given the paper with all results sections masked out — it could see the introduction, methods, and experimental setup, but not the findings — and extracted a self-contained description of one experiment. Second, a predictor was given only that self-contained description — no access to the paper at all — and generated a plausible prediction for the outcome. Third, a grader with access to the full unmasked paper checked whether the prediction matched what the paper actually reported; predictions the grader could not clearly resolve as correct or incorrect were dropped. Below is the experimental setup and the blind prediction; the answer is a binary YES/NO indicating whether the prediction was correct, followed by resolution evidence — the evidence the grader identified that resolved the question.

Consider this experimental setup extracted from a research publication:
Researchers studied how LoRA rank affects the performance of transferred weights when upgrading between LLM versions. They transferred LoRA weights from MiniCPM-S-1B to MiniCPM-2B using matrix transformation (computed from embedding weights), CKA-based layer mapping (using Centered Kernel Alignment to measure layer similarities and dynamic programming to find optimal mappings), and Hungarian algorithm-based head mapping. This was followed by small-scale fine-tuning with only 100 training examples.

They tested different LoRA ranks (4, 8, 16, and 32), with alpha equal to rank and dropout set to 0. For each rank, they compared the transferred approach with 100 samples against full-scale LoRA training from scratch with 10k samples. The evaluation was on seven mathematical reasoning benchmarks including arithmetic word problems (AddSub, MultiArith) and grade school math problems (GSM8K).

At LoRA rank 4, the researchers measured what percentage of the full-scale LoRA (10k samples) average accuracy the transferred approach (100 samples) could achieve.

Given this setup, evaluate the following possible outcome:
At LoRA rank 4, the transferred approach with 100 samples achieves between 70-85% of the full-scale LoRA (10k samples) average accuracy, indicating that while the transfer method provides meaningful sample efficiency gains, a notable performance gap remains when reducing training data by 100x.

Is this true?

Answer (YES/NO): NO